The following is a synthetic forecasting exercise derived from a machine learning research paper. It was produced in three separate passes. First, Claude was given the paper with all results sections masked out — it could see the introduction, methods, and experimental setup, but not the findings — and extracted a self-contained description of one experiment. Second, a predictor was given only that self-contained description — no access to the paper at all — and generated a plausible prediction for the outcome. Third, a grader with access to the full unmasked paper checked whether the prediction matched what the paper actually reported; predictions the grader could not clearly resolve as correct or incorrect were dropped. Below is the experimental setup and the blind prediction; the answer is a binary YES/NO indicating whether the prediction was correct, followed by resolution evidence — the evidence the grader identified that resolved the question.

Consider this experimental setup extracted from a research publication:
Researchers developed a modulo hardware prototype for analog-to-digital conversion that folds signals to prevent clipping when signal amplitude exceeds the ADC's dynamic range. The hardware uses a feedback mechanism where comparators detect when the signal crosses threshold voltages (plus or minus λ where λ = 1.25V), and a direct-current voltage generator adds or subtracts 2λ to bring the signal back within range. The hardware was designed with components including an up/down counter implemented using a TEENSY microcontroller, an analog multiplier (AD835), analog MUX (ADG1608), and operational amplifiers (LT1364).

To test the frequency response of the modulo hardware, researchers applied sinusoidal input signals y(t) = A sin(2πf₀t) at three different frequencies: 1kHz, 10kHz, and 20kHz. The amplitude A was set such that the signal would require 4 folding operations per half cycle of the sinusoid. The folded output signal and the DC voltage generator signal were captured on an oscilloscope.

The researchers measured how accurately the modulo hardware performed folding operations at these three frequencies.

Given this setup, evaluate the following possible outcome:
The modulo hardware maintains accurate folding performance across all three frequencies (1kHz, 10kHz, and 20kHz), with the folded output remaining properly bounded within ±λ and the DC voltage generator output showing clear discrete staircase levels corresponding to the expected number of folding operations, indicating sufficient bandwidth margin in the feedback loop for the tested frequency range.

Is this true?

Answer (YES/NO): NO